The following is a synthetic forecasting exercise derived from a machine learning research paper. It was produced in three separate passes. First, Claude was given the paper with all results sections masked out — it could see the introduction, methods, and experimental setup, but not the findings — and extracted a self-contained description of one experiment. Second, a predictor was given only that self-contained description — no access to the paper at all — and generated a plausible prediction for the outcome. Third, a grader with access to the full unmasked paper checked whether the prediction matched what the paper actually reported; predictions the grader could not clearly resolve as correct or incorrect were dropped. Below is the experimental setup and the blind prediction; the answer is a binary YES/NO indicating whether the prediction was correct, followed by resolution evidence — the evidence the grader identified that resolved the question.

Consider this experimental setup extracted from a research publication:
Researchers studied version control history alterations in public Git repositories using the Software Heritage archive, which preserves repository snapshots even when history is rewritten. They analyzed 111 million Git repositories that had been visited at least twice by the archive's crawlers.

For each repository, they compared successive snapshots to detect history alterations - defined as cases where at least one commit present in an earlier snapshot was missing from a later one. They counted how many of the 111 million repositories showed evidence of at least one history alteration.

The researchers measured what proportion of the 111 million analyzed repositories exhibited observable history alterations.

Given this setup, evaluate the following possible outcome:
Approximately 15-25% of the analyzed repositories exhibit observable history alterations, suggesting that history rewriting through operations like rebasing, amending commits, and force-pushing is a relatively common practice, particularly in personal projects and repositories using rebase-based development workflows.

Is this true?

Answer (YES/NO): NO